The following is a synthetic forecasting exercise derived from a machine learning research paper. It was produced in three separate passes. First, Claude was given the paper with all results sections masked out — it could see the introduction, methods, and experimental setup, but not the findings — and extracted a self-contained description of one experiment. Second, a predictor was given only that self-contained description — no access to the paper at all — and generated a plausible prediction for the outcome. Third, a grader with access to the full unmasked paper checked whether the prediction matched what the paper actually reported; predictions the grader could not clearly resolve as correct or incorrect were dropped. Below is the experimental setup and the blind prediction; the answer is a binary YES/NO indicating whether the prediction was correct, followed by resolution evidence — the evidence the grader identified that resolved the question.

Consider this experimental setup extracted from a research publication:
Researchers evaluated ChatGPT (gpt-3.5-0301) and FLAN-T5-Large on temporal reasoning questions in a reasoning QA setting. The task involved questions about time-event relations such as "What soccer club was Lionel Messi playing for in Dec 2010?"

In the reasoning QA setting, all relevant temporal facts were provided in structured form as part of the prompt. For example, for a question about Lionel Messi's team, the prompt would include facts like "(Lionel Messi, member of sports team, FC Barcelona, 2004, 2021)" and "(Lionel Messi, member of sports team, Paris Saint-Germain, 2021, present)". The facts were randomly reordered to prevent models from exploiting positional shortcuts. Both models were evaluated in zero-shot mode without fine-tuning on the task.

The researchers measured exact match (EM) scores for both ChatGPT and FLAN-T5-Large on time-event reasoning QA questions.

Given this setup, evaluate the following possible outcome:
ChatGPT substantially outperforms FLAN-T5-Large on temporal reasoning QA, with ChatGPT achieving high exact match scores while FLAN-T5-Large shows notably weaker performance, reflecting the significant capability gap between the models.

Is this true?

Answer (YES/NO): NO